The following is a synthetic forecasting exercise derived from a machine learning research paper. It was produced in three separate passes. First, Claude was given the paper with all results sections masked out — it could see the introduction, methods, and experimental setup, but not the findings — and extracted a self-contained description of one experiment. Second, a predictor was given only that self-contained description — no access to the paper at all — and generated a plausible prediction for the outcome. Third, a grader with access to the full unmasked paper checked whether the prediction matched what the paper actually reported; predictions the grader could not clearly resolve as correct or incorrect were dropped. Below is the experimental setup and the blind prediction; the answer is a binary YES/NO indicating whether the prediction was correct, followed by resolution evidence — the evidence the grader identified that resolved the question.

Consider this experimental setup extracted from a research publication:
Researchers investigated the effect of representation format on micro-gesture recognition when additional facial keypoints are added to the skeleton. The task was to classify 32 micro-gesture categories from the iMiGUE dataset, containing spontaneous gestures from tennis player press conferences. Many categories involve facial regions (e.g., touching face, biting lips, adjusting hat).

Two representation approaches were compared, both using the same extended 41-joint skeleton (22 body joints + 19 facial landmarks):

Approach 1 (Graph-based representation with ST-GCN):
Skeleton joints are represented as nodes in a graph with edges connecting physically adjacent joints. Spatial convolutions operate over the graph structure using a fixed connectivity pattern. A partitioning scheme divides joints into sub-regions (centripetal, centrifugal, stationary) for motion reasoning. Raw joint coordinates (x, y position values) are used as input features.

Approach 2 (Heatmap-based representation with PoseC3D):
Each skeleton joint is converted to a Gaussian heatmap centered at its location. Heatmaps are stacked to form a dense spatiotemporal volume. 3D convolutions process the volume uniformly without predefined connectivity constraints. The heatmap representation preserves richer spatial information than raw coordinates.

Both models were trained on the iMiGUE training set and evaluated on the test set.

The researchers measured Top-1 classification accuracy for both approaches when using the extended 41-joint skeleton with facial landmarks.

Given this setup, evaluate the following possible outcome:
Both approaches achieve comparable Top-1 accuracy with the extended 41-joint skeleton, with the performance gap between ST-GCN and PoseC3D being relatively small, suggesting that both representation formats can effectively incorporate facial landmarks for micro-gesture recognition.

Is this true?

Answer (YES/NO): NO